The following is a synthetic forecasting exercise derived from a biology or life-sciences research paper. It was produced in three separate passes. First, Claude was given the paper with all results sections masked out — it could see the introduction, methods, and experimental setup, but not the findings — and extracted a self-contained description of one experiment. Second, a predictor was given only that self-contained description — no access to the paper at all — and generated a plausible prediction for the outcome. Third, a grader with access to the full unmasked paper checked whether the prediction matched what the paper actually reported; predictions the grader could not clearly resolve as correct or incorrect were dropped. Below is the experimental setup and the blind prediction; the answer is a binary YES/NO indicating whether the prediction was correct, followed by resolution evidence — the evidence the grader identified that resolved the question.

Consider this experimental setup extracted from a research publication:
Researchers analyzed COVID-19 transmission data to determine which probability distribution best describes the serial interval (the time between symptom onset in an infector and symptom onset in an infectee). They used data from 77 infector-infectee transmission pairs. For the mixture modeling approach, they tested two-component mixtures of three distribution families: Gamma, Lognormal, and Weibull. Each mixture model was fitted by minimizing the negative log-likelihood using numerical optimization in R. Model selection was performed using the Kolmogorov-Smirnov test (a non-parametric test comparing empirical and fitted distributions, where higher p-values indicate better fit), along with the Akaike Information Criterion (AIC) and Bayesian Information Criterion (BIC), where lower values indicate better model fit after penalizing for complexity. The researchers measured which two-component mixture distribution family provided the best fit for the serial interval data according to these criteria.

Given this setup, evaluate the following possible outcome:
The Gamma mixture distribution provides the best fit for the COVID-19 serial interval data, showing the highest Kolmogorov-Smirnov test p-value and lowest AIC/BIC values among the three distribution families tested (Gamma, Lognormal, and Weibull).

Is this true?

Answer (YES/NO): NO